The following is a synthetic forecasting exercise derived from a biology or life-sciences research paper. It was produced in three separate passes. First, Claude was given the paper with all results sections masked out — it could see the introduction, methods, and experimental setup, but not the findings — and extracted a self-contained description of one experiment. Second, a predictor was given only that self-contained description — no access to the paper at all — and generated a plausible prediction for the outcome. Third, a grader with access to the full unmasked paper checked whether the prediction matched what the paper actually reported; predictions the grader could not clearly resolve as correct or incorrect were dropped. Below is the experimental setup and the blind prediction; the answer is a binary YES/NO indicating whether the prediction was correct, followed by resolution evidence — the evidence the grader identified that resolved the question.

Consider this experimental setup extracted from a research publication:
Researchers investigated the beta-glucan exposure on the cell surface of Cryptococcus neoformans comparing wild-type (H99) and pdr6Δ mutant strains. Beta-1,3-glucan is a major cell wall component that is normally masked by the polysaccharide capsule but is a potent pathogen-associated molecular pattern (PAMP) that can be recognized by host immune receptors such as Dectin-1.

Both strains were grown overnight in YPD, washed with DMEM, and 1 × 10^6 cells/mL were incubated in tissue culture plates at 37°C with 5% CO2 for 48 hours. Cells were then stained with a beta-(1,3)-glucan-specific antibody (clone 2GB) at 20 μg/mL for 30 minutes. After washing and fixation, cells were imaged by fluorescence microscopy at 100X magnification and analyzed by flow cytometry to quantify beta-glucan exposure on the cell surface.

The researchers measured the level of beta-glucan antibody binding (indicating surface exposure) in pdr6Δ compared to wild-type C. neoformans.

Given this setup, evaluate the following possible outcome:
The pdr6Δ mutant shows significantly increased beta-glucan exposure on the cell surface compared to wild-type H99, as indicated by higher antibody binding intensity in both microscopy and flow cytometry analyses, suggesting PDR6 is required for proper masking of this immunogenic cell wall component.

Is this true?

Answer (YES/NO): YES